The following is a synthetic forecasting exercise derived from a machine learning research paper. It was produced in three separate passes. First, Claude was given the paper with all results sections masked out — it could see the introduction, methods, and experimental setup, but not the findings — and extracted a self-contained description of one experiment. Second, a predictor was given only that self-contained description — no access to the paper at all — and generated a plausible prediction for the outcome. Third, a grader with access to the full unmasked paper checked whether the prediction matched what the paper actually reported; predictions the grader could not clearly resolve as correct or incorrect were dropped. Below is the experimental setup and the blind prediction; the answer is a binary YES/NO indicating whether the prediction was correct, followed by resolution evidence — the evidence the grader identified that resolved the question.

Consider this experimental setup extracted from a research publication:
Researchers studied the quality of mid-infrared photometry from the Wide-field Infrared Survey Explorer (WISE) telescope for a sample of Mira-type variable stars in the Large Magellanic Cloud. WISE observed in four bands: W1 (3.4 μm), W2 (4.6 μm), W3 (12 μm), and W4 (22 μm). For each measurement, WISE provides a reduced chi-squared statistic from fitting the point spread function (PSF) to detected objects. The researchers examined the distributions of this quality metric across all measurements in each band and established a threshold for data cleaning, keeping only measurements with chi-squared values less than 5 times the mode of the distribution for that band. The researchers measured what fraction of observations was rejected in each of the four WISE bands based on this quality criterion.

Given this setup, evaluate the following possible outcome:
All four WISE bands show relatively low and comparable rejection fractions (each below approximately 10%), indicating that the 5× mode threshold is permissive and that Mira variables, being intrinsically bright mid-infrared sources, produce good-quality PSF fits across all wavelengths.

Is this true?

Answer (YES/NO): NO